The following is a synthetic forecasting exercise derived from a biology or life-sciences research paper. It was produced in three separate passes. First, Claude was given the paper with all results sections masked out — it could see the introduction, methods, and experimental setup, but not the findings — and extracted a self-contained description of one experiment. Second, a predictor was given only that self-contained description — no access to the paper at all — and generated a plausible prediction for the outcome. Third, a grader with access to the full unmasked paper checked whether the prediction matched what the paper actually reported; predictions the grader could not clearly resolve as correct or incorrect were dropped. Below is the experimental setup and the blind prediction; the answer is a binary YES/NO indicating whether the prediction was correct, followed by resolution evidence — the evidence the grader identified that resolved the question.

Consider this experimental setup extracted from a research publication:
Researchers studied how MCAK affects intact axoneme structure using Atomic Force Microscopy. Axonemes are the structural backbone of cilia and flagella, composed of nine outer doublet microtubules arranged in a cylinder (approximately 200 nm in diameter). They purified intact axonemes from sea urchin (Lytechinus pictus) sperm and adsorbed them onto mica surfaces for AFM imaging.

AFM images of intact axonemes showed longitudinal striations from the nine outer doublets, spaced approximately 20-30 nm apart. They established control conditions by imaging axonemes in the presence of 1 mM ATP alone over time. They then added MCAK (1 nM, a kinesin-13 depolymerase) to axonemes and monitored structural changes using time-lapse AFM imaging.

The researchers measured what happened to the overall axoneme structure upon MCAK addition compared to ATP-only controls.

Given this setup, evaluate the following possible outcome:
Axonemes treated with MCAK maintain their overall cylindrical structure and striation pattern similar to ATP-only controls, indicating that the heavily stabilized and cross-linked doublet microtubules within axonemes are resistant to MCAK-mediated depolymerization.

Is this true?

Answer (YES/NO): NO